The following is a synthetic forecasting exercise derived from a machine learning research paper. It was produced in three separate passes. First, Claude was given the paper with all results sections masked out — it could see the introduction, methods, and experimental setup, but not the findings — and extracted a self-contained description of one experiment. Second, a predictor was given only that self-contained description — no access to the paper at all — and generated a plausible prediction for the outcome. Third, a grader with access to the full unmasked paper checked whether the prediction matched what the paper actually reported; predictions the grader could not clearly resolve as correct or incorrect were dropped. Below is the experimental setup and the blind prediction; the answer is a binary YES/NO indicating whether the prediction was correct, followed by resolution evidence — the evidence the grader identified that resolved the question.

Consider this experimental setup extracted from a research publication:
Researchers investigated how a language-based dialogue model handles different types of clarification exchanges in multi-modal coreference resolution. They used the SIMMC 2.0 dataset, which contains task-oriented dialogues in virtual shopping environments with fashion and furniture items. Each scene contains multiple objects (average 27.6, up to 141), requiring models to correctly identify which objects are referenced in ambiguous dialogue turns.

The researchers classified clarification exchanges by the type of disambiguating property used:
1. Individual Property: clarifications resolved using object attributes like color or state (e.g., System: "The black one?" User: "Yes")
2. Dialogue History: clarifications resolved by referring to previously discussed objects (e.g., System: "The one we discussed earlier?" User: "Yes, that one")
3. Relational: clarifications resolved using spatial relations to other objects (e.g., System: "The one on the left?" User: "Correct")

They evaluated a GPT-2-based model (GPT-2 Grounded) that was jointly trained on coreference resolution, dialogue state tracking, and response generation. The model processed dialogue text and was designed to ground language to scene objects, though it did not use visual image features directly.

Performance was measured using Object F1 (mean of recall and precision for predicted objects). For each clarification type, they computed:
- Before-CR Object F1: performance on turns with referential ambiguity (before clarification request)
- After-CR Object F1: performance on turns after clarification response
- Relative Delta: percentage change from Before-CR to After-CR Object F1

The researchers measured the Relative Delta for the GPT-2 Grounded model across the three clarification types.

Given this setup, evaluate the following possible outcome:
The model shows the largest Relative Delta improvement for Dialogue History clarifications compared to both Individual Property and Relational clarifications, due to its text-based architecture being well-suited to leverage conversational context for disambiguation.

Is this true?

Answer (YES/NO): NO